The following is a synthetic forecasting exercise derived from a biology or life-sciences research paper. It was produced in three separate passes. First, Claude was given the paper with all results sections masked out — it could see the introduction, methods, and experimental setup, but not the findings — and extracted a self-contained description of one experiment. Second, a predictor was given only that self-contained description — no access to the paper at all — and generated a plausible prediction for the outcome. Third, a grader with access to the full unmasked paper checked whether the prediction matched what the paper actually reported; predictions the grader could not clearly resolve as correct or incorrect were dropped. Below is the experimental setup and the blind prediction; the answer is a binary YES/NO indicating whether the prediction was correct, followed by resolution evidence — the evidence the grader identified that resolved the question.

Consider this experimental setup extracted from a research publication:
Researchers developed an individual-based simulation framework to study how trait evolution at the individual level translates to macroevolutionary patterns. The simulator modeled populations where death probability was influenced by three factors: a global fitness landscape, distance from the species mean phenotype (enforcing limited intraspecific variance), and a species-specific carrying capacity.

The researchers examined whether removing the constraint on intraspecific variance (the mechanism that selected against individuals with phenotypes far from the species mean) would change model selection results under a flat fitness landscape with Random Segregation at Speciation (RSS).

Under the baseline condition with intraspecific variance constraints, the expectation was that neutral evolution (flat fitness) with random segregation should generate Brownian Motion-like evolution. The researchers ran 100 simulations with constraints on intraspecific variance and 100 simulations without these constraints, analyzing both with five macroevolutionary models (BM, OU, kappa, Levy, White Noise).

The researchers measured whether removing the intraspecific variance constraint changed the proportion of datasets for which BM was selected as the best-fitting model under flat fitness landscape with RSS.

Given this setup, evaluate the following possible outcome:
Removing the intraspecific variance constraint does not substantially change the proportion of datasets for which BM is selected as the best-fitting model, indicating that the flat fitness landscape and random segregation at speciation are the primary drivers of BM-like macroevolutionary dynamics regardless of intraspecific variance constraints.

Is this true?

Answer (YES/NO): YES